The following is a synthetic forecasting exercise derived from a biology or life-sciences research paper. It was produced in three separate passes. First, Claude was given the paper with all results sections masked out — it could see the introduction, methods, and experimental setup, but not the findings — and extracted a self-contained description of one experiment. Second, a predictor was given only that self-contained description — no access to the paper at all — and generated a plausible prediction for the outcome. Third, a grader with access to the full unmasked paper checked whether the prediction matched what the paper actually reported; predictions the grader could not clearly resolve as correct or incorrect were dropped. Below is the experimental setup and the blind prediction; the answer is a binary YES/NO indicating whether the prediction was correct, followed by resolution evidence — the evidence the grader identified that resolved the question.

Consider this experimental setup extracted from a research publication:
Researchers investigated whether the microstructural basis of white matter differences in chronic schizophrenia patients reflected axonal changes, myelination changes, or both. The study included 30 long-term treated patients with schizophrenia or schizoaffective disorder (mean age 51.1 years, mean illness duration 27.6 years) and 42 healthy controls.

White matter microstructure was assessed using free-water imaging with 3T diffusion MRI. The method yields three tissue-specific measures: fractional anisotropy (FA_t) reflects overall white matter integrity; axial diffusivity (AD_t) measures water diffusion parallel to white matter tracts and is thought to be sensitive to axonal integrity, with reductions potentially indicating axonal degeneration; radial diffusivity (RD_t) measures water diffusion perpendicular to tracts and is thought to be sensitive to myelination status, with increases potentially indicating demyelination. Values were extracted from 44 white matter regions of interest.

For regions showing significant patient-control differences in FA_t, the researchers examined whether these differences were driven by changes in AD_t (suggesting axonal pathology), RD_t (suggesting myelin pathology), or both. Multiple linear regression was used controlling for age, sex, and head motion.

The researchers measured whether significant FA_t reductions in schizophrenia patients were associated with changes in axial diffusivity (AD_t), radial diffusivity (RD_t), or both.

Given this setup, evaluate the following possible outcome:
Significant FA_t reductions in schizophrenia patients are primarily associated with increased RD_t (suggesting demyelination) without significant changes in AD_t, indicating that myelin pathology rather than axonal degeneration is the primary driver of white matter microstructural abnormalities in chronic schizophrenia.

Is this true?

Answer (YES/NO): NO